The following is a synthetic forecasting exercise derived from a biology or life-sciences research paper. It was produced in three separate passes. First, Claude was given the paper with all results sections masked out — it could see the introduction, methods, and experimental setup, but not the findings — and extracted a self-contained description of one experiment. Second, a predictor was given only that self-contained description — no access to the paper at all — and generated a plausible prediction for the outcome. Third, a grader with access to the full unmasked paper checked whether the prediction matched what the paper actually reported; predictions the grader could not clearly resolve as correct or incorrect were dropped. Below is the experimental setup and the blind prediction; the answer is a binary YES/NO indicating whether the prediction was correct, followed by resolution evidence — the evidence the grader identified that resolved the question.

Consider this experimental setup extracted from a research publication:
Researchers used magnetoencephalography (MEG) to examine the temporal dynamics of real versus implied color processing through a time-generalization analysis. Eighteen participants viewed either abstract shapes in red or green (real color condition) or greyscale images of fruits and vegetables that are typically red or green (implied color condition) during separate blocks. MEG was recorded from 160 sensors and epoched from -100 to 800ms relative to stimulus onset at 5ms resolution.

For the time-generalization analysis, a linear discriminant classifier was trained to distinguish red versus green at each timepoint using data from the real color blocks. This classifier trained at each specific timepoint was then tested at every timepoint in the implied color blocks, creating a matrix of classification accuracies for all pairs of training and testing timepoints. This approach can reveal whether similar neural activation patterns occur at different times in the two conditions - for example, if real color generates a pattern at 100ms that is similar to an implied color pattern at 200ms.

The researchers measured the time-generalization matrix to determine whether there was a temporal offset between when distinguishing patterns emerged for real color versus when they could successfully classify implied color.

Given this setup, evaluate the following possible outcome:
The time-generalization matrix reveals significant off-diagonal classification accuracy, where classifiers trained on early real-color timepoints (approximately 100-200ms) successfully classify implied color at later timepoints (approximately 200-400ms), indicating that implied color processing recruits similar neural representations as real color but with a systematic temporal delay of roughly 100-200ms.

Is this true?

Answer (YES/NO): NO